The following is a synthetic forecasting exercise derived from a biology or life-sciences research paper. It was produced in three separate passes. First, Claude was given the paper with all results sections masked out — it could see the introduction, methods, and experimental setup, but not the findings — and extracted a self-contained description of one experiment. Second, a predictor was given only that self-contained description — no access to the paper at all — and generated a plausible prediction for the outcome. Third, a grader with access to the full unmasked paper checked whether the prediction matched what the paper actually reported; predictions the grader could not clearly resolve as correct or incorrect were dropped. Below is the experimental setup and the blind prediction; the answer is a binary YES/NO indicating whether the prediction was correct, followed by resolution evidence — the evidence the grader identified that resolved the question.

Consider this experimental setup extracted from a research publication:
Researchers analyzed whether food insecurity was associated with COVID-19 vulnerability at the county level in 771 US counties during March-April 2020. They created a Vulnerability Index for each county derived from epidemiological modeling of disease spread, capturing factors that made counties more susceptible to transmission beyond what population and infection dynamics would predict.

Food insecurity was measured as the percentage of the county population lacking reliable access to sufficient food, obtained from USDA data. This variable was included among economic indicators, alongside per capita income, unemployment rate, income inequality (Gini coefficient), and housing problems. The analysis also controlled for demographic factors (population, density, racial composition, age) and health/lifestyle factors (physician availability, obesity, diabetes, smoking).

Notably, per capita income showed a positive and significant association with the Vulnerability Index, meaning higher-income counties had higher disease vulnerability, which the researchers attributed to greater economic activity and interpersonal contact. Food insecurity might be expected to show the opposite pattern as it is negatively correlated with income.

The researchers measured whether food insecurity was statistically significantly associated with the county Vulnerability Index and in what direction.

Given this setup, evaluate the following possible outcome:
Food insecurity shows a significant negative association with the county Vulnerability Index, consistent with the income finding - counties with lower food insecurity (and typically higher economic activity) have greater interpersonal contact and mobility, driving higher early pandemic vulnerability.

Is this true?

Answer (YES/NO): YES